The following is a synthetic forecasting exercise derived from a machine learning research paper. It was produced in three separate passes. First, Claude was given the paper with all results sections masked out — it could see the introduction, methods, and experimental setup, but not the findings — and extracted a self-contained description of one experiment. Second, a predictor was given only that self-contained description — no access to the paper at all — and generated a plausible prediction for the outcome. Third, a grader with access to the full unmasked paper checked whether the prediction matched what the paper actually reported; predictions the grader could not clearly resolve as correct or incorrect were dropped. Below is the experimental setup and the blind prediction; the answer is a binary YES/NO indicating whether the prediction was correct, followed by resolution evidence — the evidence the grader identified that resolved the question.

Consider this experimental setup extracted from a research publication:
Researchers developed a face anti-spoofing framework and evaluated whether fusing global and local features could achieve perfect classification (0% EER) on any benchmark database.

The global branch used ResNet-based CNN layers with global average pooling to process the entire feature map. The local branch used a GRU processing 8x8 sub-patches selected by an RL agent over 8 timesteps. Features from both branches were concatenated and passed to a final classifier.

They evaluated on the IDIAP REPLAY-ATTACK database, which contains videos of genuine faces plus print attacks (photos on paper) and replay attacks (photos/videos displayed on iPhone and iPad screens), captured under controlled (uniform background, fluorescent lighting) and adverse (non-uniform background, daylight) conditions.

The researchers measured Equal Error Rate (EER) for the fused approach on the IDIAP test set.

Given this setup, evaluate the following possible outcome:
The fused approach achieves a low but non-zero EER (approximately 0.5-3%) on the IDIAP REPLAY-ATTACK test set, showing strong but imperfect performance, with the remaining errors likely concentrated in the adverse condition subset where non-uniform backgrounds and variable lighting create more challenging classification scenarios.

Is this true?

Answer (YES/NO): NO